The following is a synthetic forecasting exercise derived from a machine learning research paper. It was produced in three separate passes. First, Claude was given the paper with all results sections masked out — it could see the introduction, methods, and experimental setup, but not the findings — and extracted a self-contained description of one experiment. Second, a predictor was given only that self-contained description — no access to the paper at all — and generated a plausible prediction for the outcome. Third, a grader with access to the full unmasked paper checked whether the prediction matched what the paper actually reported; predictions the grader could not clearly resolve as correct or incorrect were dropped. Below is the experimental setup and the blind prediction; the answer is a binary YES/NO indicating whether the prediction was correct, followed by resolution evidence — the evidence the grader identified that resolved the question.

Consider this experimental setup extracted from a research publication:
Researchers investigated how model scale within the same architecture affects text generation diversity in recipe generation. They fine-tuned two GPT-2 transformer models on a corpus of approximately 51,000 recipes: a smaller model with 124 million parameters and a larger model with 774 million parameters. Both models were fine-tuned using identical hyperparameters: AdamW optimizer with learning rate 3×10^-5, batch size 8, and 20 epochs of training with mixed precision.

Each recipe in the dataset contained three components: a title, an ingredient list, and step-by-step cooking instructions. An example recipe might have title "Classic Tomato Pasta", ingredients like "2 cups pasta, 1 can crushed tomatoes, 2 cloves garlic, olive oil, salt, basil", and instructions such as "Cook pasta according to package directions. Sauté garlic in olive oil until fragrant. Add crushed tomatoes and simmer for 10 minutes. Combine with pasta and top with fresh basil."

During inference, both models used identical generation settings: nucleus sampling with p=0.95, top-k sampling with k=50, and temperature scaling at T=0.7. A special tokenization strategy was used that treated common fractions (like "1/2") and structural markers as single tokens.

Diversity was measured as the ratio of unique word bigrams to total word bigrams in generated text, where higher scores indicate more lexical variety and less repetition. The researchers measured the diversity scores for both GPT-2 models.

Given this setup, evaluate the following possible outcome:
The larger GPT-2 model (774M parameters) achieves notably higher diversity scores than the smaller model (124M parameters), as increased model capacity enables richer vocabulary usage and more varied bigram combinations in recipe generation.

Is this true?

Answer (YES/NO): NO